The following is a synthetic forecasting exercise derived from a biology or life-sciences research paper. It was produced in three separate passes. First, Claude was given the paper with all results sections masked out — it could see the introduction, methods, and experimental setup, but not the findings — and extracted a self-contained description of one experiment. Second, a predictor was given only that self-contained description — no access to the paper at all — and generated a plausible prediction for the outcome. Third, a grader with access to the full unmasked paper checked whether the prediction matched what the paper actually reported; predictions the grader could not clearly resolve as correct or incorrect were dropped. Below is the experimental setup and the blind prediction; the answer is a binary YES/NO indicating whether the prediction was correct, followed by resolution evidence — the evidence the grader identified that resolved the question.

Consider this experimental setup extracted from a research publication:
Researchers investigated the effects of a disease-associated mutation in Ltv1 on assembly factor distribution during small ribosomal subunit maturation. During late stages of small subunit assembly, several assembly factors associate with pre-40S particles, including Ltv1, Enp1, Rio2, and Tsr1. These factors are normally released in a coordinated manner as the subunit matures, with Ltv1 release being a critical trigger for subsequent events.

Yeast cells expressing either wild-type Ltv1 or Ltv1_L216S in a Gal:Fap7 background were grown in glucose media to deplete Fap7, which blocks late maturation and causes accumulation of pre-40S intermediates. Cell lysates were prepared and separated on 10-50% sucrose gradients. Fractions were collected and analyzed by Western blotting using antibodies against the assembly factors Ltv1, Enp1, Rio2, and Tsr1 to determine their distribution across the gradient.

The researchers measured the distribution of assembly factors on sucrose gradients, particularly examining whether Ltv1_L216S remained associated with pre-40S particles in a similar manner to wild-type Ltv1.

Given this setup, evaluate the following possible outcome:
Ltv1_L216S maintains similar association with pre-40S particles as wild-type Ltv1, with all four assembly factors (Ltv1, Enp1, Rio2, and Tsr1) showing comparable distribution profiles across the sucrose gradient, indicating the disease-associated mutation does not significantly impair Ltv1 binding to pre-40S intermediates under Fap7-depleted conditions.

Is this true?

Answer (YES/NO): NO